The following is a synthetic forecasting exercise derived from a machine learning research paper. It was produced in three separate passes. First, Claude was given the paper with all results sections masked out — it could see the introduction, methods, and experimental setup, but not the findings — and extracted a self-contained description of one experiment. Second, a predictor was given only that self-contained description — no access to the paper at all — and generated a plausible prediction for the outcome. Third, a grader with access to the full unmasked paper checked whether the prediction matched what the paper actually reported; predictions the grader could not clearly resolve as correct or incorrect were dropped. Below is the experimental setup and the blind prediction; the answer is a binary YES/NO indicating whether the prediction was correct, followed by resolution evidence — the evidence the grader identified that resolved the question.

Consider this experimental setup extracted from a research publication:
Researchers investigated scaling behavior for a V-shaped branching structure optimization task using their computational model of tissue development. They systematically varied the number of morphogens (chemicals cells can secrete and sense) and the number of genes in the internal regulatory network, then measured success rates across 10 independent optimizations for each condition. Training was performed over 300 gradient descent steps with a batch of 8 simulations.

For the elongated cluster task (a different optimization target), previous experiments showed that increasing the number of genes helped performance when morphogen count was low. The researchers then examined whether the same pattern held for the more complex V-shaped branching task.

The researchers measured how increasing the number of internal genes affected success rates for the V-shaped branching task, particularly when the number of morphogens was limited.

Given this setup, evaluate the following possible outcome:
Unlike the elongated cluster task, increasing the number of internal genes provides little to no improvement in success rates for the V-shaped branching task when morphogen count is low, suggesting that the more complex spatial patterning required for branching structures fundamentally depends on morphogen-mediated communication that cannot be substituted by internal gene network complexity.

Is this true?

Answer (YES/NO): YES